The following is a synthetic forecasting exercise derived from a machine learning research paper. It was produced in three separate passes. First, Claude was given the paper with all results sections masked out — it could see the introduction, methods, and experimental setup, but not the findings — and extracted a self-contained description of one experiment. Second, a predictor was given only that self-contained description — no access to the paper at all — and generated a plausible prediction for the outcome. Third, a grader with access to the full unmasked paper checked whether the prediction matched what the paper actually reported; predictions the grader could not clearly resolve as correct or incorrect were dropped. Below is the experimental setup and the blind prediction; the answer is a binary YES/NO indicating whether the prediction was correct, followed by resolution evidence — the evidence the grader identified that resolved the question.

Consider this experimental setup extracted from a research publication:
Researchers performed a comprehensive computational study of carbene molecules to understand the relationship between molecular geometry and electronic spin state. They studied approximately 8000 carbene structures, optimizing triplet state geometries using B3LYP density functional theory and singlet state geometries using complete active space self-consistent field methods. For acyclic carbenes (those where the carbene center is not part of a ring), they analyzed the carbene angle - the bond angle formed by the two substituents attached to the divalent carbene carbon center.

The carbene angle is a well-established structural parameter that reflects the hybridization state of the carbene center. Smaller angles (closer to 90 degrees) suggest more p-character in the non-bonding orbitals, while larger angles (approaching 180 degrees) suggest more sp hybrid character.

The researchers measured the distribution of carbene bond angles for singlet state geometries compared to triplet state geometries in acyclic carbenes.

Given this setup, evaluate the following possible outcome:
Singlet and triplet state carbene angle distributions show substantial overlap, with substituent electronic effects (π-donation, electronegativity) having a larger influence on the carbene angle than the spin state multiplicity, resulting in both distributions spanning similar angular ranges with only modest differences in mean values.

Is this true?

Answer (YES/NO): NO